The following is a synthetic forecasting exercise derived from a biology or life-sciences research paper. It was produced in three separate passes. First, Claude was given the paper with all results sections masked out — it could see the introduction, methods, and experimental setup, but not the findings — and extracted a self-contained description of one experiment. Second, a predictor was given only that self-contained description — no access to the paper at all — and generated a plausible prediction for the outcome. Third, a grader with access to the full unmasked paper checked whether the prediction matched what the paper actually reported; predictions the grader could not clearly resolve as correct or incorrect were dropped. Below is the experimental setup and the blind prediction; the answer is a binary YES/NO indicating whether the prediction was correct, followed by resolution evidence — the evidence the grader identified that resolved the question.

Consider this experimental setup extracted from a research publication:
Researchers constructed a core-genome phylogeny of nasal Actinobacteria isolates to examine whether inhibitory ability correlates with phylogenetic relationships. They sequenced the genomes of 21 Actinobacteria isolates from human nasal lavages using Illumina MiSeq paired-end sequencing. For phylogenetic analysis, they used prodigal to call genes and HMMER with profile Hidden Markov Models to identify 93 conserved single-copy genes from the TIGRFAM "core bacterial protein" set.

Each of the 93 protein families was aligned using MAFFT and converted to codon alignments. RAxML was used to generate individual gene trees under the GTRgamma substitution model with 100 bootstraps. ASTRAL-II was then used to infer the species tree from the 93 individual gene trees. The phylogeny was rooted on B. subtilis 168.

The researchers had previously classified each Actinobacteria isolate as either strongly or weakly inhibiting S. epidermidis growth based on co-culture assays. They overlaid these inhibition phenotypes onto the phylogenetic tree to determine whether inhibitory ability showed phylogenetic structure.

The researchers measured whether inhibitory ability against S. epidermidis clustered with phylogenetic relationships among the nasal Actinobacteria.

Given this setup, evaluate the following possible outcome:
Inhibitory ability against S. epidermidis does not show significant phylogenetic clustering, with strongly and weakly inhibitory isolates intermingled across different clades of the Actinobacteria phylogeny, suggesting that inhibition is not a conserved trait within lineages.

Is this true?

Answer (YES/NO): NO